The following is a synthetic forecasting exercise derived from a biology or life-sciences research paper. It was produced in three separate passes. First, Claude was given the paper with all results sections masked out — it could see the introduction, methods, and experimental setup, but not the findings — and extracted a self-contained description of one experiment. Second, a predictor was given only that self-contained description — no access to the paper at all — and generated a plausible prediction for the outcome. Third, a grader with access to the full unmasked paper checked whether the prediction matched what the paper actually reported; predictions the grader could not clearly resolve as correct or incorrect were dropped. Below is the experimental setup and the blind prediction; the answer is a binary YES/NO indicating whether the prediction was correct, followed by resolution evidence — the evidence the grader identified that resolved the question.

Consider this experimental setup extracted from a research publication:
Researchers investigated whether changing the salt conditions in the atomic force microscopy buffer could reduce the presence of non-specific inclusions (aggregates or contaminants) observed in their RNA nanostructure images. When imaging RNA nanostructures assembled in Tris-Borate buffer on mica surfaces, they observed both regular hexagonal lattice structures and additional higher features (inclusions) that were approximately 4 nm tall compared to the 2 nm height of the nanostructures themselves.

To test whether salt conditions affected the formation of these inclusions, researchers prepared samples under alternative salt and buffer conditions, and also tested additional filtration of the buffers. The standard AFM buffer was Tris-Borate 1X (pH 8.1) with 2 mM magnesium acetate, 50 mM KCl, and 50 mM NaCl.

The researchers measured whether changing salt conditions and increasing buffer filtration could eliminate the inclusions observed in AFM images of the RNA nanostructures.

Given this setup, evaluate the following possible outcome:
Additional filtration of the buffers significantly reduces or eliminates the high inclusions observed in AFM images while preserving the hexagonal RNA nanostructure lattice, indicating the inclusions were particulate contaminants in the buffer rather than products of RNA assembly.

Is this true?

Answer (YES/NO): NO